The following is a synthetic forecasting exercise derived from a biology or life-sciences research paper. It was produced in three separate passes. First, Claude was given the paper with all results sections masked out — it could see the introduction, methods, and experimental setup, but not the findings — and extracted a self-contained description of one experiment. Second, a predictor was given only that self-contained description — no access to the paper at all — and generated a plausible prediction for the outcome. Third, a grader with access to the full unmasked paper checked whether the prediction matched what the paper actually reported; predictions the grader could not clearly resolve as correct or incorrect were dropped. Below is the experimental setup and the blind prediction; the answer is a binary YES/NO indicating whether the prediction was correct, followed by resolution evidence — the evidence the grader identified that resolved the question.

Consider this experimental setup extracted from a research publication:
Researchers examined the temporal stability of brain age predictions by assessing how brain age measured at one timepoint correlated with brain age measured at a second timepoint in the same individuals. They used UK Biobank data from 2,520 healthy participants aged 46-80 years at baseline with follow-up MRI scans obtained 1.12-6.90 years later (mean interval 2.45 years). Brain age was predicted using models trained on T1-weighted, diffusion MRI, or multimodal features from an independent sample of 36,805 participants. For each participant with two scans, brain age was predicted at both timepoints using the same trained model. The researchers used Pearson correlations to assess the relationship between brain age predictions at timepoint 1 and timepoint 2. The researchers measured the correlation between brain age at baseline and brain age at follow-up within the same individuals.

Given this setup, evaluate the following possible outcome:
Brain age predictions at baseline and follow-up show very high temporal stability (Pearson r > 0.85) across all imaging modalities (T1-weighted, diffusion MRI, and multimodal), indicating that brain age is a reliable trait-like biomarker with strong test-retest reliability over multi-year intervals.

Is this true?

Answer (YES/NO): YES